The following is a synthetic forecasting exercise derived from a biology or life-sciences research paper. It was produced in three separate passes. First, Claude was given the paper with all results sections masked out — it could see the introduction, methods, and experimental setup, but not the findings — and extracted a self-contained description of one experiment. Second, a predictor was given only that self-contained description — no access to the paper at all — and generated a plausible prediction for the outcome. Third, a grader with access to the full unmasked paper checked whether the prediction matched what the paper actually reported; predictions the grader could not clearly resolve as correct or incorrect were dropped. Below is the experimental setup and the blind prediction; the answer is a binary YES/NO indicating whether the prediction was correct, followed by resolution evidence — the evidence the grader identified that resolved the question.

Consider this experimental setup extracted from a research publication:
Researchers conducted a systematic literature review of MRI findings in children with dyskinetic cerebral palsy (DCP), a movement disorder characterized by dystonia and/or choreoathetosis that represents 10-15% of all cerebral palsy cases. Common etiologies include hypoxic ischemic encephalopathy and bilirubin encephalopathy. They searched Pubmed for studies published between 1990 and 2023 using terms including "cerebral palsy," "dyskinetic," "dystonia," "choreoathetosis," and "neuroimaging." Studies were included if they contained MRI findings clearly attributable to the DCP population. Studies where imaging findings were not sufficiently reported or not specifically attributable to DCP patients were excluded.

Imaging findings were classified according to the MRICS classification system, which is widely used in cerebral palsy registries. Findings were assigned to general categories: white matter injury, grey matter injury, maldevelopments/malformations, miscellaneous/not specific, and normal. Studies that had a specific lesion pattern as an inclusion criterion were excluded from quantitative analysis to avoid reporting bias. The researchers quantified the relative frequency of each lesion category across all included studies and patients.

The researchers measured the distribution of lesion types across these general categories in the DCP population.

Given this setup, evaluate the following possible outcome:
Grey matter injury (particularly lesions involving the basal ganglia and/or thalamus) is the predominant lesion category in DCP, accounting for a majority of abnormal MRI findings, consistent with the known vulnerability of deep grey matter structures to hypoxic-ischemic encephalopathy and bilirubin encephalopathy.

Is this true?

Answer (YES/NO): YES